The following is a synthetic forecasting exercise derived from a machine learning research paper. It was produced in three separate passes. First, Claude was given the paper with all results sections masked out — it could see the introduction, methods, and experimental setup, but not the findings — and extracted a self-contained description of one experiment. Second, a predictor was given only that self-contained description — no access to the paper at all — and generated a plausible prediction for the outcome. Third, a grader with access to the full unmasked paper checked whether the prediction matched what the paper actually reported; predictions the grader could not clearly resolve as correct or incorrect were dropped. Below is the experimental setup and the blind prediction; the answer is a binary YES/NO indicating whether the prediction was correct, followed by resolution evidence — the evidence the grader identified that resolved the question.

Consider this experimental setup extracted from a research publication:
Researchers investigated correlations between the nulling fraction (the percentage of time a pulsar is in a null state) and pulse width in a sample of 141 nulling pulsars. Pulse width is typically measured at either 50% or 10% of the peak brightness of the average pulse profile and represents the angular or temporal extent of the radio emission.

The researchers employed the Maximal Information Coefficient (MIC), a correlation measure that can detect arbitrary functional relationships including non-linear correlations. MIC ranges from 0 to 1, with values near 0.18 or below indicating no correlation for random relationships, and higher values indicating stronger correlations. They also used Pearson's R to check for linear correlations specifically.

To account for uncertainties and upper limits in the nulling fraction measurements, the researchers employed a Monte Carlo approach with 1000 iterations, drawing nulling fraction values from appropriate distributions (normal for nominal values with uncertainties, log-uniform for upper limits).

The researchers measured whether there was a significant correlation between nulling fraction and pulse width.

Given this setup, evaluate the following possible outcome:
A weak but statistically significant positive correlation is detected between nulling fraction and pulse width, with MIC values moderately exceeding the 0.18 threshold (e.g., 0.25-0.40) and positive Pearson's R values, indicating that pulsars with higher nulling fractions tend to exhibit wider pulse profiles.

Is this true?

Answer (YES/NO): NO